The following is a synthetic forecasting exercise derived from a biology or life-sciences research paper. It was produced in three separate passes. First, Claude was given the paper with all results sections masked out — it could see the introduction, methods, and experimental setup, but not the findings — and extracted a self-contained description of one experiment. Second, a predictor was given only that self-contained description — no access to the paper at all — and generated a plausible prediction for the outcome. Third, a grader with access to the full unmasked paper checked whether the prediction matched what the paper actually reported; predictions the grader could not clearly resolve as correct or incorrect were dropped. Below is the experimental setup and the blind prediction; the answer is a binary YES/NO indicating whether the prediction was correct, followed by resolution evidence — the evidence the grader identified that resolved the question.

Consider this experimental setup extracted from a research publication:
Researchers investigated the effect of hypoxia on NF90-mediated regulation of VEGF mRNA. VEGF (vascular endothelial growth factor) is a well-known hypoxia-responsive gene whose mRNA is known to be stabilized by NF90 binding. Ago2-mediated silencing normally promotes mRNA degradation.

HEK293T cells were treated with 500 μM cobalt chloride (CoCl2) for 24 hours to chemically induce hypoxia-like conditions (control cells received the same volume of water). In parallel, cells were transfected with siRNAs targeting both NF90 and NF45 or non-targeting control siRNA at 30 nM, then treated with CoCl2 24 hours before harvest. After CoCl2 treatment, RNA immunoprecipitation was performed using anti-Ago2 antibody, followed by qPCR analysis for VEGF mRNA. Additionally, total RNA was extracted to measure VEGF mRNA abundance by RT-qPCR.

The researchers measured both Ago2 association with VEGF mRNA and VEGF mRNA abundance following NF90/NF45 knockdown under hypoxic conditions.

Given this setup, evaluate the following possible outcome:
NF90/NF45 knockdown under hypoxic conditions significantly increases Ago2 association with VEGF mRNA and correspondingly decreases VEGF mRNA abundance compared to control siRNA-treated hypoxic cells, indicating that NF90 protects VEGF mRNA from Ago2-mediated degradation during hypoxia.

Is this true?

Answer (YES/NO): YES